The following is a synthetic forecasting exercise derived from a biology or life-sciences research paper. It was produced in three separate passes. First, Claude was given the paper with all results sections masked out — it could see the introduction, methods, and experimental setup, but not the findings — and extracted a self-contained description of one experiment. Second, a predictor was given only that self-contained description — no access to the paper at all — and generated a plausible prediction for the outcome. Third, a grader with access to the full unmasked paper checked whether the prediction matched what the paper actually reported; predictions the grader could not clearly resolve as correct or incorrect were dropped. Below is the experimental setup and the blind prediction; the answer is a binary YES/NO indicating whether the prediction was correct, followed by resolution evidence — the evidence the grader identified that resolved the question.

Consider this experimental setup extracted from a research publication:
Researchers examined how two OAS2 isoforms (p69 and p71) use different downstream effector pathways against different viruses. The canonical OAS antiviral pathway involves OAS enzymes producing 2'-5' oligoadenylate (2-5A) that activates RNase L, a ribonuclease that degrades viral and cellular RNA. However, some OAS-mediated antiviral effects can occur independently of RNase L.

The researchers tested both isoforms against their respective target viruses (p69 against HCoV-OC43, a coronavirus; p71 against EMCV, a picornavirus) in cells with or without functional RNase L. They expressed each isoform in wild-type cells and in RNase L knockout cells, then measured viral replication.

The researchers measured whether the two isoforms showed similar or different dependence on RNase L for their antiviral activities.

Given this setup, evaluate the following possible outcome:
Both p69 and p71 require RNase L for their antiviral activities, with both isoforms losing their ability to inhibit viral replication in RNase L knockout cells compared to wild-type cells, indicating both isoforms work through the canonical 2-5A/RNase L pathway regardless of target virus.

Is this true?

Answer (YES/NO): NO